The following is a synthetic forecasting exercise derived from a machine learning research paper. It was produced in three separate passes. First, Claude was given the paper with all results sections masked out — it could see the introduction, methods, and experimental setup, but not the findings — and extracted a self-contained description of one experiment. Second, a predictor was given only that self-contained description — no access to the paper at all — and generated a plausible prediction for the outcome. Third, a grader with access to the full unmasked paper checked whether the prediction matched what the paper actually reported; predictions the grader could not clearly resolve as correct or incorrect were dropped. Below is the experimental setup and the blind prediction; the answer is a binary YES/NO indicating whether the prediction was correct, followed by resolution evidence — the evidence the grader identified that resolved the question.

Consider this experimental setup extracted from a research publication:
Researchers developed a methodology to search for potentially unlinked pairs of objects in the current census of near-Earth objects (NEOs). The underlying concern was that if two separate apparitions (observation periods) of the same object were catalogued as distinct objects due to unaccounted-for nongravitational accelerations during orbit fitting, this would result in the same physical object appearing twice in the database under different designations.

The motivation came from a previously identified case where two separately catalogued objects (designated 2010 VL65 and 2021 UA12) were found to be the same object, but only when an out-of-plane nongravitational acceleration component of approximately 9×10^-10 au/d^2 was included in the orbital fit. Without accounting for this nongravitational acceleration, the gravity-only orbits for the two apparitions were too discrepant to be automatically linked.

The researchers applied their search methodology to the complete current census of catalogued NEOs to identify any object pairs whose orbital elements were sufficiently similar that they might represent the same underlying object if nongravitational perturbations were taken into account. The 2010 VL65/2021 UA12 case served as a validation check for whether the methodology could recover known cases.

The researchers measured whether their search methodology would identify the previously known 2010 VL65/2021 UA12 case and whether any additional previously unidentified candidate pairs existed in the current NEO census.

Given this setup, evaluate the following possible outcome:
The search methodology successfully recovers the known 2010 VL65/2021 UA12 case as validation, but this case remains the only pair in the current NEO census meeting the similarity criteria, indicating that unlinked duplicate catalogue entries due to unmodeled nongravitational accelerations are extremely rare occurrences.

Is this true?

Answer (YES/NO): YES